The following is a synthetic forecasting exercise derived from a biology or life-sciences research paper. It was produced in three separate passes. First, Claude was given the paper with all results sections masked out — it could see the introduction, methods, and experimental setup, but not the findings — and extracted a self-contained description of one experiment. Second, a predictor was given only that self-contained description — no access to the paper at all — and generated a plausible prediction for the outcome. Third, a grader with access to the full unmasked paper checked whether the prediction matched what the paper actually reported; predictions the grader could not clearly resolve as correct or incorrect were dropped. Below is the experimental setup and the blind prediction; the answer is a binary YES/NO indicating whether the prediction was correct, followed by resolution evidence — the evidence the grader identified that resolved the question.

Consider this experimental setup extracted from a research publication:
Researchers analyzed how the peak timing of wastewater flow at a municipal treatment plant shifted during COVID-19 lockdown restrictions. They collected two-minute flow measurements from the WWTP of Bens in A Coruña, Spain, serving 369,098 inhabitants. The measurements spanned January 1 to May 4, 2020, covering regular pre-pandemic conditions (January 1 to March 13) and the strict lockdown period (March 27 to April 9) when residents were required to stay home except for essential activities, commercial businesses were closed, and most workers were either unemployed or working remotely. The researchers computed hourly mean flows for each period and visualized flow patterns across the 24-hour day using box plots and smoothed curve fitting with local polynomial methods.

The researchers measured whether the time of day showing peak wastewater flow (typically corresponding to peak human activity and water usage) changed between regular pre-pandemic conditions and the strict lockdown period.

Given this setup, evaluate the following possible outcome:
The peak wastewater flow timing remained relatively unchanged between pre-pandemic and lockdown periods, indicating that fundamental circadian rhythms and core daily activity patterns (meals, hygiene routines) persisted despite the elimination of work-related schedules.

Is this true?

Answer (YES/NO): NO